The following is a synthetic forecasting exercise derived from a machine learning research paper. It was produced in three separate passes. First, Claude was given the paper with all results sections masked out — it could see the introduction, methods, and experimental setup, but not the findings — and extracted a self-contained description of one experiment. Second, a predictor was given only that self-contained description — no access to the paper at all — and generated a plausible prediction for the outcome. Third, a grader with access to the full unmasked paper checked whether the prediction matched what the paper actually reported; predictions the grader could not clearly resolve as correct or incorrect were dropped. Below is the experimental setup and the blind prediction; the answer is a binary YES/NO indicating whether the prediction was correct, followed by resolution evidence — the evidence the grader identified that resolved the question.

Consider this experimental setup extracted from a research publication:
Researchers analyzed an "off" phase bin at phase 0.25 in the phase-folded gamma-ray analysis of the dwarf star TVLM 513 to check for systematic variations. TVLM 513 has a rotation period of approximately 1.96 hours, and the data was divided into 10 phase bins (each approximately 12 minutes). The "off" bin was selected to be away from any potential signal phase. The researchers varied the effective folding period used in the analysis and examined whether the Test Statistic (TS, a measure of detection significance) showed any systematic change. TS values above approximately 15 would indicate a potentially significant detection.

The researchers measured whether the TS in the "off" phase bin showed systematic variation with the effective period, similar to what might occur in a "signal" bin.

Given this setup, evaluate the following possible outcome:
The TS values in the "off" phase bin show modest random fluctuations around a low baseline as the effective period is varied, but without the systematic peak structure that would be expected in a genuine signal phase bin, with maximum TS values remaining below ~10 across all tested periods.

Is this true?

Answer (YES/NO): NO